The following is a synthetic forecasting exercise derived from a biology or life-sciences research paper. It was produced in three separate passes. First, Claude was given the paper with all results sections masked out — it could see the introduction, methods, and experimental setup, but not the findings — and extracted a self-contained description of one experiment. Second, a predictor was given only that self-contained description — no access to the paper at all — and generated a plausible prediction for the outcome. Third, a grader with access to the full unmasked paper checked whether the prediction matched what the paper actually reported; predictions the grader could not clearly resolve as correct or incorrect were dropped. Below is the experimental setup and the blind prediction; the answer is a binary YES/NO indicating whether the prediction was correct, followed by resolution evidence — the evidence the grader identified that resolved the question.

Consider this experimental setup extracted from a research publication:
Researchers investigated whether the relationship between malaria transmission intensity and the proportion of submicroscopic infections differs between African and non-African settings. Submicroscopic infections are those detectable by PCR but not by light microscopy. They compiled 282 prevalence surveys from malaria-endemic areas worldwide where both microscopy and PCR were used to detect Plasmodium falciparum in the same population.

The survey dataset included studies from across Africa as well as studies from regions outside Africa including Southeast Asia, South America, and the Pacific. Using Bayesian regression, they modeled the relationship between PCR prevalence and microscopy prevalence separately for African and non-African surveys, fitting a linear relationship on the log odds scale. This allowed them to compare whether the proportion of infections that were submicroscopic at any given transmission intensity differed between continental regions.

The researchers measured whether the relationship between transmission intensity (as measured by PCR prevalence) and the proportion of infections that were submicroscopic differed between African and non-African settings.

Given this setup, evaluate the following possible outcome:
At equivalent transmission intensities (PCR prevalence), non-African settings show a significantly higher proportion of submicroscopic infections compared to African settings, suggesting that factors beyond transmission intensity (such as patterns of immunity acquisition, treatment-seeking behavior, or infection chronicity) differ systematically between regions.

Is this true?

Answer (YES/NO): NO